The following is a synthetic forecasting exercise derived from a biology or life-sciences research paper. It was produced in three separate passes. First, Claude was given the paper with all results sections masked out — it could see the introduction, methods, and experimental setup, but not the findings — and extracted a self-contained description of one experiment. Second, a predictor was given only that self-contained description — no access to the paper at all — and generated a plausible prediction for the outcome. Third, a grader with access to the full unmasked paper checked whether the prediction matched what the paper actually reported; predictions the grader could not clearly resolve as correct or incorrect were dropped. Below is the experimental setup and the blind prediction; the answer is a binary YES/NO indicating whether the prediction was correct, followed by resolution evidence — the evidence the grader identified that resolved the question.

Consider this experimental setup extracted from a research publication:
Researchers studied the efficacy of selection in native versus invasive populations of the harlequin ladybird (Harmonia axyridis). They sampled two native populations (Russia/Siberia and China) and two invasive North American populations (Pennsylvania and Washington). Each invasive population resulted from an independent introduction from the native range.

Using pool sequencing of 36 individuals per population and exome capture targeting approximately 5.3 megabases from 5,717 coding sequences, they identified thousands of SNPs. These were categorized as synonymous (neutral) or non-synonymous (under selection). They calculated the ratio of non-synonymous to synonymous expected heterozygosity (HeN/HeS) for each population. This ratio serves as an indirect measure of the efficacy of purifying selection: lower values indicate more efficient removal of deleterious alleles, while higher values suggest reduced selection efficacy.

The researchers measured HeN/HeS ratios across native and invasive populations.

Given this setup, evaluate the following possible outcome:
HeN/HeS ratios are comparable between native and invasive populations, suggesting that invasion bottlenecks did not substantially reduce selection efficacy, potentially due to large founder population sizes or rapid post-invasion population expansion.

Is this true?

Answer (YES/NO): NO